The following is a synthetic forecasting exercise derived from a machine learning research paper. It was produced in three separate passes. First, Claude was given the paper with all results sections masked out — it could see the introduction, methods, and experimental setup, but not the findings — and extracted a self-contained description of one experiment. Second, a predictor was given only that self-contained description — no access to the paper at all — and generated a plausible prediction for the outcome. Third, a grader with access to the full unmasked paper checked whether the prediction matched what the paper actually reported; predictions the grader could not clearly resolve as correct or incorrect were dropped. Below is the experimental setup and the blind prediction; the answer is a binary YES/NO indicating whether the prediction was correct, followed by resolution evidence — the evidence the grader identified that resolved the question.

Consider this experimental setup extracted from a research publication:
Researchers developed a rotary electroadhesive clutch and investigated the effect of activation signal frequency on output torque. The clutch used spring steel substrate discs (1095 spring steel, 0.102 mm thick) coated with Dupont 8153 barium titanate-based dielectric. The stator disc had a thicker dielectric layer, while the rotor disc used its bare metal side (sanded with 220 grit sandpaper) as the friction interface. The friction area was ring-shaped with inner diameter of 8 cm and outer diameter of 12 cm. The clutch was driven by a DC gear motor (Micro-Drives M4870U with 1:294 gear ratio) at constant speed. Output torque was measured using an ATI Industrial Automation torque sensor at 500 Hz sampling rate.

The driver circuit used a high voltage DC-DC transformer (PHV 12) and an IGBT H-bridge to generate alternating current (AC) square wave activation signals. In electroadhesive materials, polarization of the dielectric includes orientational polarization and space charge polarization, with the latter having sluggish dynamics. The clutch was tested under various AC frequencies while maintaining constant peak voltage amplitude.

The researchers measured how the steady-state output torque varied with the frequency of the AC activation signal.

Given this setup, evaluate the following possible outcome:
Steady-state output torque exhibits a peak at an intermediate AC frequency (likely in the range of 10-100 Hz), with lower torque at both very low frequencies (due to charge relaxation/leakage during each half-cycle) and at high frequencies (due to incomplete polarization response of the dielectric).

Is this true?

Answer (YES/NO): NO